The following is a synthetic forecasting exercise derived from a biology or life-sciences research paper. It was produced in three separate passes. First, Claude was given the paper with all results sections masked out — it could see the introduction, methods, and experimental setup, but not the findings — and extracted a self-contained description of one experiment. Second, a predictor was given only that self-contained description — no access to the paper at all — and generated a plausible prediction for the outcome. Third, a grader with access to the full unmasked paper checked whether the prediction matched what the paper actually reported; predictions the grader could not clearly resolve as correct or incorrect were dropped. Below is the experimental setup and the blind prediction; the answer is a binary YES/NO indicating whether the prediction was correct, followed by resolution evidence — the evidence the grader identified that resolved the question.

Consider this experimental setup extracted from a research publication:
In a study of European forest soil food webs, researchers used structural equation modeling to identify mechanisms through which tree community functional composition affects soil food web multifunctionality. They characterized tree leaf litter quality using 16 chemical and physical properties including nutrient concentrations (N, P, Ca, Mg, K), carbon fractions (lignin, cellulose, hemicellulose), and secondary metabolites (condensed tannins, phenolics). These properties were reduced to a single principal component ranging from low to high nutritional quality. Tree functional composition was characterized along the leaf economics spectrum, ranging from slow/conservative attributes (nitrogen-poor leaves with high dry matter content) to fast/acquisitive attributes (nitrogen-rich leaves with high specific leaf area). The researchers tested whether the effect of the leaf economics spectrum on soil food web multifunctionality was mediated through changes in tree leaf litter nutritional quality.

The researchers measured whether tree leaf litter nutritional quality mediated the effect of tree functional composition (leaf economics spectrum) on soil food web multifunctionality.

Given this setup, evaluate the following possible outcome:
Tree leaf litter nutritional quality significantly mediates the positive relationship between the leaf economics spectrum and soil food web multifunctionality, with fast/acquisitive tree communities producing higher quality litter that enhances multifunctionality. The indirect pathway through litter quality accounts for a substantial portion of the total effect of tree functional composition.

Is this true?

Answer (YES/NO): YES